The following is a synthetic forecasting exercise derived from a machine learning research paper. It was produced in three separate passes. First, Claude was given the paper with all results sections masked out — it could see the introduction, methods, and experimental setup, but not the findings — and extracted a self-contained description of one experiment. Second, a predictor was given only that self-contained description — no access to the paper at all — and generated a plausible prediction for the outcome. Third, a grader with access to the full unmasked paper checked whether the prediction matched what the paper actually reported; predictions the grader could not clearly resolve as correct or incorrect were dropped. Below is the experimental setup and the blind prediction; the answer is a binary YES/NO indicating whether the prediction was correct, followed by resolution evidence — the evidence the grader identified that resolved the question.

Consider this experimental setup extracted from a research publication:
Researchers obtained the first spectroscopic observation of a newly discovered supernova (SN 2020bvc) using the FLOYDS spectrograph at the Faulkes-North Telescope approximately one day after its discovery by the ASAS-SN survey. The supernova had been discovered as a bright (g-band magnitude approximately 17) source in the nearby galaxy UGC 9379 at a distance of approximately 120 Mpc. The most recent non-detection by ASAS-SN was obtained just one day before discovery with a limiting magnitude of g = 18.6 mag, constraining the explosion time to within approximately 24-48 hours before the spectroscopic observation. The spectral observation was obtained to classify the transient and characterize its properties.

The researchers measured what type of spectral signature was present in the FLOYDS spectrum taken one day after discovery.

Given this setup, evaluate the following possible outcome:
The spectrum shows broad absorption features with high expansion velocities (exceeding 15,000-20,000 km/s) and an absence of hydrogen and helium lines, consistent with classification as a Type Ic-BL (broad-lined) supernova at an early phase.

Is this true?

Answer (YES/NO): YES